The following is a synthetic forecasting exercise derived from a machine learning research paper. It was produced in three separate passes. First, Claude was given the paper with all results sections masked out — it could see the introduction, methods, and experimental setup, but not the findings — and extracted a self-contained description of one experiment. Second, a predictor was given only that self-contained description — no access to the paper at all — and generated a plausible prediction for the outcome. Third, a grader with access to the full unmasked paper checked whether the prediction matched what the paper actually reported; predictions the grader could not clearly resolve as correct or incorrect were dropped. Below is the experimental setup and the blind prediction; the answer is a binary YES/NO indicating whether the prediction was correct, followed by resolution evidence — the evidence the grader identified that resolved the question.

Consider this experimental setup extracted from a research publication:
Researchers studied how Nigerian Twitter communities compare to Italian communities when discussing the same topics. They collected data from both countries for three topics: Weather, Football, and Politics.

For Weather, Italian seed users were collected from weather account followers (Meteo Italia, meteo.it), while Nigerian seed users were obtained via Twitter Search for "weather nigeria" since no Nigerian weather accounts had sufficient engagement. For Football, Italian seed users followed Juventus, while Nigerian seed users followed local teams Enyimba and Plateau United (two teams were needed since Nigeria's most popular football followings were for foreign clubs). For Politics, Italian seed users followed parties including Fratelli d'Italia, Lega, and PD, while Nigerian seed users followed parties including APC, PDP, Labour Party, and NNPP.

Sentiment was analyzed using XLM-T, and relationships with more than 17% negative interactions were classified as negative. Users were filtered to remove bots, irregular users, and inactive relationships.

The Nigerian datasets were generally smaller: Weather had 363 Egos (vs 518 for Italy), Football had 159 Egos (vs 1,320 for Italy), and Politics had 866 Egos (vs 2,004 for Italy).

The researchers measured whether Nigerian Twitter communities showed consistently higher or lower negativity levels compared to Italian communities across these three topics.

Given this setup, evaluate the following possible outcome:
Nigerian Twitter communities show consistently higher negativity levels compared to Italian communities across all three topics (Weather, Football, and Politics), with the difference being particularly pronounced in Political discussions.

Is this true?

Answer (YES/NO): NO